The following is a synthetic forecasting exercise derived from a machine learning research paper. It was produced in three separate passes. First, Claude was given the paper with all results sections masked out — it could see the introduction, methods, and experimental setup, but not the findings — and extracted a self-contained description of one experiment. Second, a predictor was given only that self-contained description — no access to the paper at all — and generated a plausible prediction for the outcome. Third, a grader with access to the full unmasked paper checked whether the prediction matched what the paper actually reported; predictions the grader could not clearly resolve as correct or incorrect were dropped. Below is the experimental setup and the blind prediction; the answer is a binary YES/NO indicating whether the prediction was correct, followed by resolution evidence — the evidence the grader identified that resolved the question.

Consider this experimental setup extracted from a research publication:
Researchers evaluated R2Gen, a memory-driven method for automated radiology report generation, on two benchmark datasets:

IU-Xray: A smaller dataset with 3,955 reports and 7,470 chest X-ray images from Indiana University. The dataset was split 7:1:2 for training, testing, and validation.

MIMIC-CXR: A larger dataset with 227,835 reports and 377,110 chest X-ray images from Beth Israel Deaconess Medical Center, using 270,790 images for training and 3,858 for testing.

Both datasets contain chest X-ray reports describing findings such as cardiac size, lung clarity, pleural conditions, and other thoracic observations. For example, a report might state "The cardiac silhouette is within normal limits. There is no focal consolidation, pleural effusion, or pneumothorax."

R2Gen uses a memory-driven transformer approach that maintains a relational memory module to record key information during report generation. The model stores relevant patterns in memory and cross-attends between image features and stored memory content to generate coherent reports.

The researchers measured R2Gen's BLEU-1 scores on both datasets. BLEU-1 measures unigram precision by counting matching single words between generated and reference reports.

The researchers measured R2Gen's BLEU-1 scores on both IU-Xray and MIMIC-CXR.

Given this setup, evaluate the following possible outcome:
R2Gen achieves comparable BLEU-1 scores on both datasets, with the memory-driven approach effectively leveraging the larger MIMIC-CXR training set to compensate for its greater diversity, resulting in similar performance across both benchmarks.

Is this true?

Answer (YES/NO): NO